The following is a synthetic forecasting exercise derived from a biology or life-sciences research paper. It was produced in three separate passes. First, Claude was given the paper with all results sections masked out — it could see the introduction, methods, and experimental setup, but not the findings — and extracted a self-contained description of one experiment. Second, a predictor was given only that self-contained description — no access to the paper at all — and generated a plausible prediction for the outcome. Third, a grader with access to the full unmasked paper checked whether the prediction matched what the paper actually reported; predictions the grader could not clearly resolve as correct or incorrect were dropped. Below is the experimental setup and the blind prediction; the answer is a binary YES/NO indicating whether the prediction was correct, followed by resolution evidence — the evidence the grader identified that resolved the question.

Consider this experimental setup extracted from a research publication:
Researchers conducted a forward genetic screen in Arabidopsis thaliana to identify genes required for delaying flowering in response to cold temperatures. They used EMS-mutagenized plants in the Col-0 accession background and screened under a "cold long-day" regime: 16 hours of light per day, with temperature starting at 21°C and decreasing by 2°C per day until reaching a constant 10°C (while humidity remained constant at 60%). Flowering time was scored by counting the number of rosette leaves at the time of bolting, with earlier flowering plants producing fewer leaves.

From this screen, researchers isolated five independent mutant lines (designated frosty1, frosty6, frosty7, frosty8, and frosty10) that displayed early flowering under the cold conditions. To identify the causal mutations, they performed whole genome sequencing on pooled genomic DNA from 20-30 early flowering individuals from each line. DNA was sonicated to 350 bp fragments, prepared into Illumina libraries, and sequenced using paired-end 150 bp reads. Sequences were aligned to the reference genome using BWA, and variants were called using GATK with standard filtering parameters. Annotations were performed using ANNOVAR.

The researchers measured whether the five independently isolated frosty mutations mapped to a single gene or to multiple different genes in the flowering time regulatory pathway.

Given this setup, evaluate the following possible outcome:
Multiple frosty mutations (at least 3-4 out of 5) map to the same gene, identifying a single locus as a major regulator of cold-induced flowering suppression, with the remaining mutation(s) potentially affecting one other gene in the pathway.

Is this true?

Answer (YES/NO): NO